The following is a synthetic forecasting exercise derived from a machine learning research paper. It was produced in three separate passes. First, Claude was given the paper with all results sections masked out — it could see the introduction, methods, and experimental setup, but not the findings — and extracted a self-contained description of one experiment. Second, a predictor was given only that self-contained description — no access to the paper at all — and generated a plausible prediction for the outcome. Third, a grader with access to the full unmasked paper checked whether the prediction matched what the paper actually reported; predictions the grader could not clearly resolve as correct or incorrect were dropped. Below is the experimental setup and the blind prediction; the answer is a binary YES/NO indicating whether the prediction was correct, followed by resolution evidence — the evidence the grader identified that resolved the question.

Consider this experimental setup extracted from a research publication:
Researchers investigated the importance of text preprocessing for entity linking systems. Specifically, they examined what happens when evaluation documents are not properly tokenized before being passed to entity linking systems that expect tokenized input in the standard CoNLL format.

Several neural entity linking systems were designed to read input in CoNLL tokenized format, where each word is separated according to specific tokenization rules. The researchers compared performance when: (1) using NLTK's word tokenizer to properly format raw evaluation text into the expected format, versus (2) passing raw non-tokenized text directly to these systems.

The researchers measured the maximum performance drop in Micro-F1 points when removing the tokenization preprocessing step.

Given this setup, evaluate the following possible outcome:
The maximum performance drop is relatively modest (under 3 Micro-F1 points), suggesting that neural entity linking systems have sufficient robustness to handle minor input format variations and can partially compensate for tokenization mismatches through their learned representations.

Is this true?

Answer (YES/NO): NO